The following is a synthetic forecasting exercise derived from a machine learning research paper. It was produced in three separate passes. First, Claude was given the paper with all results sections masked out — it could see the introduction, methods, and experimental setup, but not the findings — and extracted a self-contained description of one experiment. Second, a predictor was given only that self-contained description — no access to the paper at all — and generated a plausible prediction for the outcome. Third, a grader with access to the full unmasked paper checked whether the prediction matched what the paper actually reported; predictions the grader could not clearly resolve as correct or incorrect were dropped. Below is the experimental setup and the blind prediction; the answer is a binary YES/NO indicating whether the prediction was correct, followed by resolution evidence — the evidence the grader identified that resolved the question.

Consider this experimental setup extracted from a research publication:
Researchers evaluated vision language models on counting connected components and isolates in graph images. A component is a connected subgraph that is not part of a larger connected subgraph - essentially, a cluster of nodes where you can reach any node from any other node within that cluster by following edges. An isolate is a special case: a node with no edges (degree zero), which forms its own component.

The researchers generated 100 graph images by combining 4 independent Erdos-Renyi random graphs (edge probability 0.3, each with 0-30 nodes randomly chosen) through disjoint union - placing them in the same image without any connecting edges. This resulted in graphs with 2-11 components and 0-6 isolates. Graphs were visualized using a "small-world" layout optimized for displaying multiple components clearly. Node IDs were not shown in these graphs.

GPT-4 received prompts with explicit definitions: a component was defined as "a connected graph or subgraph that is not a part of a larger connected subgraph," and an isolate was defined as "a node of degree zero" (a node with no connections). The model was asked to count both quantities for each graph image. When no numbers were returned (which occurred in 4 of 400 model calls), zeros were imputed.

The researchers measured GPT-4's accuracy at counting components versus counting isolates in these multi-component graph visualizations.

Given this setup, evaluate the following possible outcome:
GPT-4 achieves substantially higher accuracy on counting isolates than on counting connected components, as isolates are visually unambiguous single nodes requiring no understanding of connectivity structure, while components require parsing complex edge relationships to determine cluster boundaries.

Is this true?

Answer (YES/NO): YES